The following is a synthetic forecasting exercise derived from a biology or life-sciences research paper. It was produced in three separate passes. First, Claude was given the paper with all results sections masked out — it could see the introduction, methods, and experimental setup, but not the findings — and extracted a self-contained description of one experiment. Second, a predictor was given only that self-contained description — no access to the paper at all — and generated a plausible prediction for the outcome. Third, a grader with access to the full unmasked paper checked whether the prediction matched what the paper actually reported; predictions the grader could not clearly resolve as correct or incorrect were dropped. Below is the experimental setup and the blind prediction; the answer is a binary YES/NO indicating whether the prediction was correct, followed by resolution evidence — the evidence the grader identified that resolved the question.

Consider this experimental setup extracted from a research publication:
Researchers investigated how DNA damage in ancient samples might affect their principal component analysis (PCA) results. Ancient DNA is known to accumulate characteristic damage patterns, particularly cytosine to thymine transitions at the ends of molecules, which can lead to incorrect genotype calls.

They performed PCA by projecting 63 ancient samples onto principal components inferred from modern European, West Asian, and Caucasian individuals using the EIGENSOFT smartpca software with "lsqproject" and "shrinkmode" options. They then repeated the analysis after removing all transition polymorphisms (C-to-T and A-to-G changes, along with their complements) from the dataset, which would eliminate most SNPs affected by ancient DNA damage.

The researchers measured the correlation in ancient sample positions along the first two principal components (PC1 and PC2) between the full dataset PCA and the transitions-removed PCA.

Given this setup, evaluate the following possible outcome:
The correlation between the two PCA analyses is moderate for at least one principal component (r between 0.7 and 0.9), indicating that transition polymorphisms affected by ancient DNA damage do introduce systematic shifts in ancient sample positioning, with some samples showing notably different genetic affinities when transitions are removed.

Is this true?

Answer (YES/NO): NO